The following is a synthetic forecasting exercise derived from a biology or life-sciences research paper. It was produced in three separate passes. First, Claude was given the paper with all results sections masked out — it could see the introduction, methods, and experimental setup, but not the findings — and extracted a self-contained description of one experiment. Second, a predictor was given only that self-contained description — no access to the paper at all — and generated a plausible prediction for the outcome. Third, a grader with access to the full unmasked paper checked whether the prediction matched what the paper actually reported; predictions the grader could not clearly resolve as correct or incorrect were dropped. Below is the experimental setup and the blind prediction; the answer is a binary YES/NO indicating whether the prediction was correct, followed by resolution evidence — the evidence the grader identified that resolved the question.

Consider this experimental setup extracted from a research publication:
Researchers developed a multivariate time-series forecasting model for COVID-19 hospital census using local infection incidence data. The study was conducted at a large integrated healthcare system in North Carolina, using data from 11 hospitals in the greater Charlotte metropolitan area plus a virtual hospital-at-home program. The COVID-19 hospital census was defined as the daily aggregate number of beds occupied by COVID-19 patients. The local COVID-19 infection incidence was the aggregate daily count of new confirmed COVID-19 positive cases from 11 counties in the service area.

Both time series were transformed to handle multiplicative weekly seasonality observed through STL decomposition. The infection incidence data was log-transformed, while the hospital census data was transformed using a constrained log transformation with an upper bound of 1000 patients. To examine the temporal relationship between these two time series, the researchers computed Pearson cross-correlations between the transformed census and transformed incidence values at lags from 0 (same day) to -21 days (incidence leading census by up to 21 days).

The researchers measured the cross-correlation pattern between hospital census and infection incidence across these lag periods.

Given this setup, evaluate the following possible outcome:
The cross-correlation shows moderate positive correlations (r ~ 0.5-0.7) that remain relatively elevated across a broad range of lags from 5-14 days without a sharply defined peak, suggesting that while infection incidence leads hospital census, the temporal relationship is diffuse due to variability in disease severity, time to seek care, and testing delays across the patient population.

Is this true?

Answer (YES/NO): NO